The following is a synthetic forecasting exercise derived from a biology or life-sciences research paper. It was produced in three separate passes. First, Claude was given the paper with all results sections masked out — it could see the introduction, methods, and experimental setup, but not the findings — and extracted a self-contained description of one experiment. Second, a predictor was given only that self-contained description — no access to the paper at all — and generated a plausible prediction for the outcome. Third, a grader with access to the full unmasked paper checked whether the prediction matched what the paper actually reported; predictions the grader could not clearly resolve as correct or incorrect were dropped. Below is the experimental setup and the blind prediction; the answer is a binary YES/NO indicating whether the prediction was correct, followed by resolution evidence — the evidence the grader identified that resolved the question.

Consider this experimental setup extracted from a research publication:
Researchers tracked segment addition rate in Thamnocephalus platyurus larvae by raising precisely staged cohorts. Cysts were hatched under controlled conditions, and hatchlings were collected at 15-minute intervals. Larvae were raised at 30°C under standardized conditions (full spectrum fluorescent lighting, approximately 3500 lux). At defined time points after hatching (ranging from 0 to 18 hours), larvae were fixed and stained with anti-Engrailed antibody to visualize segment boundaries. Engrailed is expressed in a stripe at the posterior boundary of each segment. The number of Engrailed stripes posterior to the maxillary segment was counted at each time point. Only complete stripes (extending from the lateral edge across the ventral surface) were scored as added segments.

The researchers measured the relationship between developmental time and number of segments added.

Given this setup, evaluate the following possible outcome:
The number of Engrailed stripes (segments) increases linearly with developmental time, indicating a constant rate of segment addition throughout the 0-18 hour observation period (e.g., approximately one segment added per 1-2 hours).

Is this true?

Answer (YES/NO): YES